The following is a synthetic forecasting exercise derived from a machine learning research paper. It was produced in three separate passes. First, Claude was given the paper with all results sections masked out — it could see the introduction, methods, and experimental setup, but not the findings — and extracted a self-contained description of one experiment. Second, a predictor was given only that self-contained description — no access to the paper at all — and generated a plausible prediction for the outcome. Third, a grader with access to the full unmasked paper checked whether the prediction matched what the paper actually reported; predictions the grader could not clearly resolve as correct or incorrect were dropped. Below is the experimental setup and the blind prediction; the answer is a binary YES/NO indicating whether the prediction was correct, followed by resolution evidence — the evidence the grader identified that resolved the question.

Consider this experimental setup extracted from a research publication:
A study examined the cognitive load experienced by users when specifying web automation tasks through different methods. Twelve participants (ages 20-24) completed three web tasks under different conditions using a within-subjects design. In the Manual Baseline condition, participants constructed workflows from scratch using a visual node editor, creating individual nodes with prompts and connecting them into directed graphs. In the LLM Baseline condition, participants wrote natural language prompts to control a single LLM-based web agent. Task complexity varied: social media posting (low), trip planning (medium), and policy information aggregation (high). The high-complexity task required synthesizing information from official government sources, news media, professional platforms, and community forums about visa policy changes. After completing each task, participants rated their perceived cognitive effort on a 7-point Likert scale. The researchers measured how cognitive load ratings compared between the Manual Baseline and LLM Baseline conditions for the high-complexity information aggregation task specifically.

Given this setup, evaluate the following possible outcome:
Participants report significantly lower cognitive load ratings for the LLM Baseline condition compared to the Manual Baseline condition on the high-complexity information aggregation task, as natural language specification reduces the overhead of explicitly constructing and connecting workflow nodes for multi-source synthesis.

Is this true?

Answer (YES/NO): NO